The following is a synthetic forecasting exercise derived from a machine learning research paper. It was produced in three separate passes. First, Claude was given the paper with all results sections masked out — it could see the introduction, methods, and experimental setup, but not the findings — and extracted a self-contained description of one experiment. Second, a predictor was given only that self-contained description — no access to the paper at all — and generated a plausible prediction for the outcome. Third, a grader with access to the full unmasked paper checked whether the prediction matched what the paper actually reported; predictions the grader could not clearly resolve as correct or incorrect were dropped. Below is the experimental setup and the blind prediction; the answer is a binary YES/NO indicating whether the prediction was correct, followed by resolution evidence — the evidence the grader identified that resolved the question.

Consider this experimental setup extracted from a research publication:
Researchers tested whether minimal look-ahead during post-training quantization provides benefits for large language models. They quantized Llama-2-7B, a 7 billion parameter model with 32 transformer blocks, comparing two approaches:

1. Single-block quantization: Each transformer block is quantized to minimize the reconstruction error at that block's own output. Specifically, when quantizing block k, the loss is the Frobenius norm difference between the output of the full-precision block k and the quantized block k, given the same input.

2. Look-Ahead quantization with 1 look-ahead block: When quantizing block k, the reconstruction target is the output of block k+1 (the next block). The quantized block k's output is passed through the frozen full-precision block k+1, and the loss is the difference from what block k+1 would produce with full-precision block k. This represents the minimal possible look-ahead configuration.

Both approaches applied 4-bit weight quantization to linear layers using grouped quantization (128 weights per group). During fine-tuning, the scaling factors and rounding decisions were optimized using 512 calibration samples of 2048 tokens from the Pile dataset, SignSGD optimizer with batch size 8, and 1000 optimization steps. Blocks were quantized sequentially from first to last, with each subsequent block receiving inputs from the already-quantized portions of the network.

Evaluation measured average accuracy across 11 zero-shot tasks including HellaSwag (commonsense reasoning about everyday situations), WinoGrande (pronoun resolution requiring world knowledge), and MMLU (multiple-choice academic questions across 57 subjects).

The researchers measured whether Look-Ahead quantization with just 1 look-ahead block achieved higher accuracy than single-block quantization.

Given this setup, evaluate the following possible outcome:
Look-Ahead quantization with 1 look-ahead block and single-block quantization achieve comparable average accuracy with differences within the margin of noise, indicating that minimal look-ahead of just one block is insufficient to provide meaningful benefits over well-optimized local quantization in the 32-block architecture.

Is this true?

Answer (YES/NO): NO